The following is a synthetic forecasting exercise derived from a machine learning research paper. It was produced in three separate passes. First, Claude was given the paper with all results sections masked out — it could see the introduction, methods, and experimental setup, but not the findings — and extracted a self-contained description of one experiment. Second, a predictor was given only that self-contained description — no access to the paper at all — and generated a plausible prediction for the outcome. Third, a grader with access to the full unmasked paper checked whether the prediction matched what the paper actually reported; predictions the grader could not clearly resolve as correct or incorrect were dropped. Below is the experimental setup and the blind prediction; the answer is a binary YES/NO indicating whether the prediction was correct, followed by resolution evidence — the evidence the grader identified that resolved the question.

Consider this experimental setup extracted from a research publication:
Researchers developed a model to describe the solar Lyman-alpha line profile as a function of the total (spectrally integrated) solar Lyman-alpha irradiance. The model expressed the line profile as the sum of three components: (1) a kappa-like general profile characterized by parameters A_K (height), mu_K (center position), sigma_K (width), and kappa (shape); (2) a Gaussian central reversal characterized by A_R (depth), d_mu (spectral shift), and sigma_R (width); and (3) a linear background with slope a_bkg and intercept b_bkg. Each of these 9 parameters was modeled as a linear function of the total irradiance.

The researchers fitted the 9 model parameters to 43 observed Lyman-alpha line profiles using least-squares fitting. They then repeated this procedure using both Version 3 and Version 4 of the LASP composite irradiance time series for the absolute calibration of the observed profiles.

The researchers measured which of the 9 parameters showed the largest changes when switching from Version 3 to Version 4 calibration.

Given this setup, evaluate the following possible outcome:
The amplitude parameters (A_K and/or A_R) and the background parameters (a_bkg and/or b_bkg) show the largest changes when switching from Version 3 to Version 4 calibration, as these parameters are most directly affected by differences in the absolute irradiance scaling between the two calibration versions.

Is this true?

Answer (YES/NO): YES